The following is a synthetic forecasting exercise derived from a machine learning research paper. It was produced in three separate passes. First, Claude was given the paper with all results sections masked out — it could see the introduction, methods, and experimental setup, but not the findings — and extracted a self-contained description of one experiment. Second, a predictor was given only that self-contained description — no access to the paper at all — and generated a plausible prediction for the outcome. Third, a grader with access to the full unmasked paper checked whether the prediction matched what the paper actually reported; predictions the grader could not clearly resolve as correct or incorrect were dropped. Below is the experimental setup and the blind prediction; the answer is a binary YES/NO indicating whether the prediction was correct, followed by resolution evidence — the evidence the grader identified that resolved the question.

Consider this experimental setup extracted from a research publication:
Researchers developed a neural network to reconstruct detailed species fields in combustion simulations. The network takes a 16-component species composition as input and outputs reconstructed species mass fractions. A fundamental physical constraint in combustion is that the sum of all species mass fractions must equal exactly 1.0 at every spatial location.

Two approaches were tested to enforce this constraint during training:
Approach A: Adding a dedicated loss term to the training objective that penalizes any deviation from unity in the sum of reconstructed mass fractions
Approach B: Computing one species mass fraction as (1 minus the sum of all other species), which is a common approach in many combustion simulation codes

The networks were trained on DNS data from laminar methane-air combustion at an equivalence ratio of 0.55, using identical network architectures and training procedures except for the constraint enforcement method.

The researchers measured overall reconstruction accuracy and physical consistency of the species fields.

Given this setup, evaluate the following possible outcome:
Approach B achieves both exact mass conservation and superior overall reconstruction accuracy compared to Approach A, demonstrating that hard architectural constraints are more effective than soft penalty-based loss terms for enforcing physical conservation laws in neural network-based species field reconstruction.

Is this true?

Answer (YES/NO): NO